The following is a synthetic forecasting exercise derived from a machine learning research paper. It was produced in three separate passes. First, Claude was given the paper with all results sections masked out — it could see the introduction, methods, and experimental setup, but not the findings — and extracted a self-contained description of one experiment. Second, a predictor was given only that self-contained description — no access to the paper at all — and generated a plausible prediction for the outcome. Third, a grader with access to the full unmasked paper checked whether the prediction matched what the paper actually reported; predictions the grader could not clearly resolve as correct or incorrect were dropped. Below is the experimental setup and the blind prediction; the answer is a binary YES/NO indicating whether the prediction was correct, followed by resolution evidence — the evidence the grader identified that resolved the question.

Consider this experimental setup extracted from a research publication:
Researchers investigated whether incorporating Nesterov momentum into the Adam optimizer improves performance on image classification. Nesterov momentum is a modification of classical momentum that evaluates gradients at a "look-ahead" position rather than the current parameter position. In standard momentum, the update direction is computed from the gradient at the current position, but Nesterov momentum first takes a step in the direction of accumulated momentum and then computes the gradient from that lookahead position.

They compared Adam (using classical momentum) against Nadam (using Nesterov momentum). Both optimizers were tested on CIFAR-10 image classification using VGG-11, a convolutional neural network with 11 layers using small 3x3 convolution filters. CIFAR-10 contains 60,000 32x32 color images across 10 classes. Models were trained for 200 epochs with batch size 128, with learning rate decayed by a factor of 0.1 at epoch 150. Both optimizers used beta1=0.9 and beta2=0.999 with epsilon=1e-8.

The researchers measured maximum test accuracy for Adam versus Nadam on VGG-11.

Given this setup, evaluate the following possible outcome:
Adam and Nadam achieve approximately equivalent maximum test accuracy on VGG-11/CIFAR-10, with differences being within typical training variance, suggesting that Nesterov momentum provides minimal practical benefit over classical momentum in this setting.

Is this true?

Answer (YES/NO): NO